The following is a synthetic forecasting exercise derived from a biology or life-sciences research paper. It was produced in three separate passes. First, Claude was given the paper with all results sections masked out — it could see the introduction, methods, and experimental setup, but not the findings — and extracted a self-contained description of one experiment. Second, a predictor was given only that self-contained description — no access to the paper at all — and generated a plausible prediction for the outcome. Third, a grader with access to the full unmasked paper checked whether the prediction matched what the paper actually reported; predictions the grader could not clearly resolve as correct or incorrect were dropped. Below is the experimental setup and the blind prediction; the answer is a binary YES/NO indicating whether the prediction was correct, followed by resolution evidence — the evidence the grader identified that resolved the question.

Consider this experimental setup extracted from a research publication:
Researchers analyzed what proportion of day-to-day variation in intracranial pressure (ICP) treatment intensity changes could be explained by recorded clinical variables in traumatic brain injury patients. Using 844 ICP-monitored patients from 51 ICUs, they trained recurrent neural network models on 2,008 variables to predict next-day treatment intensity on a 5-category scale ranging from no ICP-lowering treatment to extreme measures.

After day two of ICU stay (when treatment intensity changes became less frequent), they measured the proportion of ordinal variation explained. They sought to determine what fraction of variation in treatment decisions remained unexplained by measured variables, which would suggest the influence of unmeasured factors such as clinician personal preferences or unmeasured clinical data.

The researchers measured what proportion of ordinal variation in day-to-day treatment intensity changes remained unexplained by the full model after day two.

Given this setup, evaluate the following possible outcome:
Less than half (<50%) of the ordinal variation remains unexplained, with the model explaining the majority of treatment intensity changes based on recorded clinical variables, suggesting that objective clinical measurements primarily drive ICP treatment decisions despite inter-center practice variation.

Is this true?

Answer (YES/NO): NO